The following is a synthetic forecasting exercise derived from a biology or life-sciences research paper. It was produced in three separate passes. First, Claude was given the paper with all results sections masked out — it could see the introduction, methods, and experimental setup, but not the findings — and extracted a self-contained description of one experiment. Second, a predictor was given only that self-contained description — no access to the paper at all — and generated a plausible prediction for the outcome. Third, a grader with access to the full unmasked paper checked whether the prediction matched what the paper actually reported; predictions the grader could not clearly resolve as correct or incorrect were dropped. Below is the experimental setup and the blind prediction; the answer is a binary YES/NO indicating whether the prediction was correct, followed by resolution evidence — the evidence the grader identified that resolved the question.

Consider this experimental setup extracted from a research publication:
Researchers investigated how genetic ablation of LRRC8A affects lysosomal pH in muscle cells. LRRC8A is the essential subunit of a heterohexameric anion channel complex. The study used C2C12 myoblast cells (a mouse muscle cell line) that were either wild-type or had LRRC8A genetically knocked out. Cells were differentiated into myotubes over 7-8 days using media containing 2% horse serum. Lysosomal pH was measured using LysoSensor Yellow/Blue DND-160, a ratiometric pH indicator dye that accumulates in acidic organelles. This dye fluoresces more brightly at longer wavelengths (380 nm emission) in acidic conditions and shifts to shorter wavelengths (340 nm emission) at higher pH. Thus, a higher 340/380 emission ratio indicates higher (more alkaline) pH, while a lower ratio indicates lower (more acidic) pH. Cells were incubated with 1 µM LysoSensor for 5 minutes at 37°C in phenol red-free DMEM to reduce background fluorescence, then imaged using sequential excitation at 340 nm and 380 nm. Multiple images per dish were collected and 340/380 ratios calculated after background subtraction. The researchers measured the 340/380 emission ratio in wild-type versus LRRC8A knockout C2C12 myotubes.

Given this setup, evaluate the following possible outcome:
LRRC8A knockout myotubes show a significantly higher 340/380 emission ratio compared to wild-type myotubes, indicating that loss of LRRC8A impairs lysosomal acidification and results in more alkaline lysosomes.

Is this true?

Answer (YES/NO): NO